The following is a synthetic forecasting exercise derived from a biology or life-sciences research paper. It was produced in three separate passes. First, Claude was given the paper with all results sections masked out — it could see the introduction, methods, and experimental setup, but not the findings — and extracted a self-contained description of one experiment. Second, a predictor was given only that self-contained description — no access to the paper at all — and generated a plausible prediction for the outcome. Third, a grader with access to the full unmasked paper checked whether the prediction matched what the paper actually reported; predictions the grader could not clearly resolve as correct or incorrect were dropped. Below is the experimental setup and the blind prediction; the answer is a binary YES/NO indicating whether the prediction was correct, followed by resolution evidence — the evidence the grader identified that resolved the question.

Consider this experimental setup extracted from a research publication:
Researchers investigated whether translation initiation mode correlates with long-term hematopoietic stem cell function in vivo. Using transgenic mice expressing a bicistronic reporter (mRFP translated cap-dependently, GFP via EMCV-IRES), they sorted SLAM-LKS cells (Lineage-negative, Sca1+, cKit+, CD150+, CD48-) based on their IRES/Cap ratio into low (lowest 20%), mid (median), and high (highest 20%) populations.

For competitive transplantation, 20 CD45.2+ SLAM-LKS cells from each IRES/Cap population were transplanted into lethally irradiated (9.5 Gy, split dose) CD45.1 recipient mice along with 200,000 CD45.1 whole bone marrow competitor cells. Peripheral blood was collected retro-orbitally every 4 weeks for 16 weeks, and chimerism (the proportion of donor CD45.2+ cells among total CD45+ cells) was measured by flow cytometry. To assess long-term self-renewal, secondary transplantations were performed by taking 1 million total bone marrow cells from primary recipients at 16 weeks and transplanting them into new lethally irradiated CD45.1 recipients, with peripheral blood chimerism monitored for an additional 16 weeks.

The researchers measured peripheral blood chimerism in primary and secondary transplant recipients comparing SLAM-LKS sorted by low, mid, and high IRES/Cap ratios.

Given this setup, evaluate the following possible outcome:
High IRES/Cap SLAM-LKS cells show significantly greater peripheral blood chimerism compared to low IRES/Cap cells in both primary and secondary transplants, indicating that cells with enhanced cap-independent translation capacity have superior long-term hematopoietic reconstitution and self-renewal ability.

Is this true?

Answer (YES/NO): NO